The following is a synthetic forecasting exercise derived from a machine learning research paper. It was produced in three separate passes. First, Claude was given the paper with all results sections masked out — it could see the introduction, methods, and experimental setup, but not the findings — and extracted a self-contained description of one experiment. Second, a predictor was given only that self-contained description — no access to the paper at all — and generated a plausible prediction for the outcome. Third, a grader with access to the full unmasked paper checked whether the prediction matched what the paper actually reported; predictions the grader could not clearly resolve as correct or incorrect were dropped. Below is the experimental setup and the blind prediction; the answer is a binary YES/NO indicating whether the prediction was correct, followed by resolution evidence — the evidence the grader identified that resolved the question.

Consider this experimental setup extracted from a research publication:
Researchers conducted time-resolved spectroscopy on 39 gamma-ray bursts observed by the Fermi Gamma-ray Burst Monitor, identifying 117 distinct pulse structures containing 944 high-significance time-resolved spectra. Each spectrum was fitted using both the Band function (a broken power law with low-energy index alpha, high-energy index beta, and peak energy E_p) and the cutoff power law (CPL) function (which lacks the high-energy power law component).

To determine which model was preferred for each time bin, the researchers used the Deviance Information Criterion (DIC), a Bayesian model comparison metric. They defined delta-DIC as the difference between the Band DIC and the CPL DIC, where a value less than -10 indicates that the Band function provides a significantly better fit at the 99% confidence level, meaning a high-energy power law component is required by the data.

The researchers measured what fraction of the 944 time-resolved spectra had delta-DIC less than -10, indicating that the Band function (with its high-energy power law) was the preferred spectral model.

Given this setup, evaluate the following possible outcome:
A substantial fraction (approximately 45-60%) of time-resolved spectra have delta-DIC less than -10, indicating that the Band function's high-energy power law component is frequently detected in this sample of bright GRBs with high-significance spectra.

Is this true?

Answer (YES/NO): NO